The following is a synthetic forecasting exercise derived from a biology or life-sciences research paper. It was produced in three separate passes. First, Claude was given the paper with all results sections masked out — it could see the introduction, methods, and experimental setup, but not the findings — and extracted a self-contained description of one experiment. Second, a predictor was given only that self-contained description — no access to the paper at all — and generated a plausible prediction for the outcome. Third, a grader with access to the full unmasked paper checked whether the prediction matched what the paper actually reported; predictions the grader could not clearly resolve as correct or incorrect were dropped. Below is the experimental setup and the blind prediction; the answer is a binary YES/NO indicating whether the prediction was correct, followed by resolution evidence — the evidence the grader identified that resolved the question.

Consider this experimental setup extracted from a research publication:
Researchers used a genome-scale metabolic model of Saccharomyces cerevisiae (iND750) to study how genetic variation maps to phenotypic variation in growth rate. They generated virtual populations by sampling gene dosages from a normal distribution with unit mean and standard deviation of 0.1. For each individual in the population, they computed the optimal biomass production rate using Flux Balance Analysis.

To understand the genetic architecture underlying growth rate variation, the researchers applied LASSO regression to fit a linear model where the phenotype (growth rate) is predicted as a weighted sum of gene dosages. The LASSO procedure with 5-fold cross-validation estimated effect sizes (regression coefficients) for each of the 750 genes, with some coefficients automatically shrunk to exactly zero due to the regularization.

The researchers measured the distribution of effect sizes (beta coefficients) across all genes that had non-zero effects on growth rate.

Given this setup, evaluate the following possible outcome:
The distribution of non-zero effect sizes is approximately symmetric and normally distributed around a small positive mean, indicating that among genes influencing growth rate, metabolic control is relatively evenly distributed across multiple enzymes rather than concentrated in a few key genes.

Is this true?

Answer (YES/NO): NO